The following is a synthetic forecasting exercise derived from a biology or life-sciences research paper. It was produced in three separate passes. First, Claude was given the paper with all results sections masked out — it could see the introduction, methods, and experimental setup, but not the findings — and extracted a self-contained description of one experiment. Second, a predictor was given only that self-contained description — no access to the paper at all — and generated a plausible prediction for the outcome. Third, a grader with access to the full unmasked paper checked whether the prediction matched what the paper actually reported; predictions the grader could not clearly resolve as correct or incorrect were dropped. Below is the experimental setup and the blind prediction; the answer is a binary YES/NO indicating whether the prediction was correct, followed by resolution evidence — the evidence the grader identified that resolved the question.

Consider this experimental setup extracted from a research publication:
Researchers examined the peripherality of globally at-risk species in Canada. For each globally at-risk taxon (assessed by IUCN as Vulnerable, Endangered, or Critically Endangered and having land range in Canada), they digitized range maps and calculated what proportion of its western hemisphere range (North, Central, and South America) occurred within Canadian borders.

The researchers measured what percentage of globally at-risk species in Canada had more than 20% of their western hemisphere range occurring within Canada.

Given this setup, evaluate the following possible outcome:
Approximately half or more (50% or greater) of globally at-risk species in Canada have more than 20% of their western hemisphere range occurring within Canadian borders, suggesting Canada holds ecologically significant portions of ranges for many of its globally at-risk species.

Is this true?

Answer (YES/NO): NO